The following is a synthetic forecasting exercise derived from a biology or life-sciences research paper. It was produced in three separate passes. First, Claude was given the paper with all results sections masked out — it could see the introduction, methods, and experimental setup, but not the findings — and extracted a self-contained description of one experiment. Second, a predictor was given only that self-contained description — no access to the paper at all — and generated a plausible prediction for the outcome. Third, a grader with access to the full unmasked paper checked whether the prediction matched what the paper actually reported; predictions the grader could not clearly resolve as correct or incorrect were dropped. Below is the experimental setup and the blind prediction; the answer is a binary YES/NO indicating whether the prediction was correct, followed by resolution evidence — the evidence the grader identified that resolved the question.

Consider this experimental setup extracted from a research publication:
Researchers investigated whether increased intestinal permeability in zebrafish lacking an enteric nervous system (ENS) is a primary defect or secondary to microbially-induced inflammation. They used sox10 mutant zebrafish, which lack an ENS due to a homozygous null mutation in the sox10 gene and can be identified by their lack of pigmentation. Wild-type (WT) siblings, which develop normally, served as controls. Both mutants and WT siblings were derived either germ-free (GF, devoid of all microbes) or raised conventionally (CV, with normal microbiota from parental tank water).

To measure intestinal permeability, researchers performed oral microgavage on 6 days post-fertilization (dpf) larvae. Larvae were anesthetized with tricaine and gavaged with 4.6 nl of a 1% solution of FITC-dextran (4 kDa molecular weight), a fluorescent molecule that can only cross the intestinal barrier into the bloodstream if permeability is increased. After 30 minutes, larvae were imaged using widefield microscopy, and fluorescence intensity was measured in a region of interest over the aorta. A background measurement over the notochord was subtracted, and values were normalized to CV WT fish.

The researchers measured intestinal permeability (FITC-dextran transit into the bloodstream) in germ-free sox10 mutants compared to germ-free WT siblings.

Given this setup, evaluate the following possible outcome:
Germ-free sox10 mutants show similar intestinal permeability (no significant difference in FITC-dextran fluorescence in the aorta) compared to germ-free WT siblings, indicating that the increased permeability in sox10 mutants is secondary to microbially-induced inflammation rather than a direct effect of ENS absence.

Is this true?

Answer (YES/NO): NO